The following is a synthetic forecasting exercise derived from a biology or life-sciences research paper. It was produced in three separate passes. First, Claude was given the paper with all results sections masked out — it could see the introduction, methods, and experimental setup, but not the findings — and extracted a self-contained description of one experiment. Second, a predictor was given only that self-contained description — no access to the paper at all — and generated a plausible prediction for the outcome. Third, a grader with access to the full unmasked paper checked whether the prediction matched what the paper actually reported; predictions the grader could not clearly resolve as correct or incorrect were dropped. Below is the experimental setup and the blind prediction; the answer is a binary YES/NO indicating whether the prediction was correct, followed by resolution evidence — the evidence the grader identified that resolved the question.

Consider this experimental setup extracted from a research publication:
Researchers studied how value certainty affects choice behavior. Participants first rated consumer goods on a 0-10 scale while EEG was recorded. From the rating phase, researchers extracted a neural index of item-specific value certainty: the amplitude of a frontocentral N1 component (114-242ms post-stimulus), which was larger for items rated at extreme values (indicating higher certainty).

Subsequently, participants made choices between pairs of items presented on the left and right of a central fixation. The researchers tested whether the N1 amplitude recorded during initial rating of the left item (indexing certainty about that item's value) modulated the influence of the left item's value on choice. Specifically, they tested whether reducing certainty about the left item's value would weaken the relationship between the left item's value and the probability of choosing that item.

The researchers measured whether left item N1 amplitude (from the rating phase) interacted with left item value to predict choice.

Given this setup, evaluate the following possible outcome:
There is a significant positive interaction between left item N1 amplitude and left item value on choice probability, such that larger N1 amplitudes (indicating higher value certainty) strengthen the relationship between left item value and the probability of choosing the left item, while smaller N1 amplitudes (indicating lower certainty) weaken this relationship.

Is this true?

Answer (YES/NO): YES